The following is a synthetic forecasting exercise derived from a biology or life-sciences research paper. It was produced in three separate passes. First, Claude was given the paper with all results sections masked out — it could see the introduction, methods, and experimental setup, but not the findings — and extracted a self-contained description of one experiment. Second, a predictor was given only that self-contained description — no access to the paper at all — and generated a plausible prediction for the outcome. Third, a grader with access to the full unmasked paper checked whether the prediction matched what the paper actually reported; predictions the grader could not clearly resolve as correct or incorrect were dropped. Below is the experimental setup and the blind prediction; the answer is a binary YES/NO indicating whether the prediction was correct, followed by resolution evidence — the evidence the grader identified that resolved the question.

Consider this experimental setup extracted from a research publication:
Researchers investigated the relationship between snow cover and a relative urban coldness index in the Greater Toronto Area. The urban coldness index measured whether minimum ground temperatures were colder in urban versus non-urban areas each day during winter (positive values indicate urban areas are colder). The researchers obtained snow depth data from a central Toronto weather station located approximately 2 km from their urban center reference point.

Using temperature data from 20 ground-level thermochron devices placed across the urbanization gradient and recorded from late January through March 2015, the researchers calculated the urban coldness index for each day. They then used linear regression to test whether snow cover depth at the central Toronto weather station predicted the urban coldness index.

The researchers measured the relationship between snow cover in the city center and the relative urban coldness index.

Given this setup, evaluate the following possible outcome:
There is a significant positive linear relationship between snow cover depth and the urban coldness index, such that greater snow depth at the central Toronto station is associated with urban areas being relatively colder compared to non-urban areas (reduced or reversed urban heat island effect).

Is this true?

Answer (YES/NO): YES